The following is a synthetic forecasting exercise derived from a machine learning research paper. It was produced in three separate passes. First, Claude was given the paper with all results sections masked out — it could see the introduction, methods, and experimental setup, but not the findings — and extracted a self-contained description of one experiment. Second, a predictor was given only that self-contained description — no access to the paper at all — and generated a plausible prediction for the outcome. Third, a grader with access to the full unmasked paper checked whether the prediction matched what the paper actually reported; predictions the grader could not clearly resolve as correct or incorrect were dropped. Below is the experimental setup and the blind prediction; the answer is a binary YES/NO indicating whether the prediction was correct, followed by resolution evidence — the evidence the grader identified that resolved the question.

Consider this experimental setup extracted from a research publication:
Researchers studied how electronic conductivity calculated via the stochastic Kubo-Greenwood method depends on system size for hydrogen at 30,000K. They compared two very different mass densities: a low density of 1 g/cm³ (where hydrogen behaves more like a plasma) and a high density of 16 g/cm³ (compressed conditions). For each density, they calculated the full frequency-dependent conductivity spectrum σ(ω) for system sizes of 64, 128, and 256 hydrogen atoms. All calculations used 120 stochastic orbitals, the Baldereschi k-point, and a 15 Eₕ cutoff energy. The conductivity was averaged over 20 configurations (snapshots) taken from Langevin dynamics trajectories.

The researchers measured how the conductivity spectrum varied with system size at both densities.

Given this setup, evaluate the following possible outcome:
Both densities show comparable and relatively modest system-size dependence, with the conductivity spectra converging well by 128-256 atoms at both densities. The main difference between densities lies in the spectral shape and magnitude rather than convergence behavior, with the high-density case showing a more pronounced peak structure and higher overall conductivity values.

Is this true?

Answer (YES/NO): NO